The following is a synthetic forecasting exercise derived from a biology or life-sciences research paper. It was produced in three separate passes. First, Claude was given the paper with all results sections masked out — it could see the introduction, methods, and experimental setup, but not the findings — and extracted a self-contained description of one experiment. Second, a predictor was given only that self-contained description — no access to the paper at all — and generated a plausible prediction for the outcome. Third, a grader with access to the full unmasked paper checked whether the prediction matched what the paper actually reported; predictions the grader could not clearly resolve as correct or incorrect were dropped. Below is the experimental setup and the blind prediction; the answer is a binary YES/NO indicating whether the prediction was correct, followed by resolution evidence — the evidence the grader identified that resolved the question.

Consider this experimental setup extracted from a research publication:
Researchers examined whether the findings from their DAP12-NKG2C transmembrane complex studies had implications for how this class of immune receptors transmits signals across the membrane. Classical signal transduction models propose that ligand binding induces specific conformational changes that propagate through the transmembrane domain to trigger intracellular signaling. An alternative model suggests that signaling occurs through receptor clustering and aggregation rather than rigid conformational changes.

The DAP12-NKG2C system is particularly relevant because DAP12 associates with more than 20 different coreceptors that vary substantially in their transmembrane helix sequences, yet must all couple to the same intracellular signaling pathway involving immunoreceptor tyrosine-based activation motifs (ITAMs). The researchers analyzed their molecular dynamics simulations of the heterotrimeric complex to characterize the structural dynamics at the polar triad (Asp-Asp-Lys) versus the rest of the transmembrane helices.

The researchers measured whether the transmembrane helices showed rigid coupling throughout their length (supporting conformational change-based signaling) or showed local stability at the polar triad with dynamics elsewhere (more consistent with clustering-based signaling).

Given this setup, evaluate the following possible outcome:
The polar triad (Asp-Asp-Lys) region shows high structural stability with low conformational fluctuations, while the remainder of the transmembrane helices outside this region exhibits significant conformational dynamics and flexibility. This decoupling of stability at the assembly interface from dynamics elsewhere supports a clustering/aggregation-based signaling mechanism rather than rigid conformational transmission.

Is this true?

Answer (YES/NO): YES